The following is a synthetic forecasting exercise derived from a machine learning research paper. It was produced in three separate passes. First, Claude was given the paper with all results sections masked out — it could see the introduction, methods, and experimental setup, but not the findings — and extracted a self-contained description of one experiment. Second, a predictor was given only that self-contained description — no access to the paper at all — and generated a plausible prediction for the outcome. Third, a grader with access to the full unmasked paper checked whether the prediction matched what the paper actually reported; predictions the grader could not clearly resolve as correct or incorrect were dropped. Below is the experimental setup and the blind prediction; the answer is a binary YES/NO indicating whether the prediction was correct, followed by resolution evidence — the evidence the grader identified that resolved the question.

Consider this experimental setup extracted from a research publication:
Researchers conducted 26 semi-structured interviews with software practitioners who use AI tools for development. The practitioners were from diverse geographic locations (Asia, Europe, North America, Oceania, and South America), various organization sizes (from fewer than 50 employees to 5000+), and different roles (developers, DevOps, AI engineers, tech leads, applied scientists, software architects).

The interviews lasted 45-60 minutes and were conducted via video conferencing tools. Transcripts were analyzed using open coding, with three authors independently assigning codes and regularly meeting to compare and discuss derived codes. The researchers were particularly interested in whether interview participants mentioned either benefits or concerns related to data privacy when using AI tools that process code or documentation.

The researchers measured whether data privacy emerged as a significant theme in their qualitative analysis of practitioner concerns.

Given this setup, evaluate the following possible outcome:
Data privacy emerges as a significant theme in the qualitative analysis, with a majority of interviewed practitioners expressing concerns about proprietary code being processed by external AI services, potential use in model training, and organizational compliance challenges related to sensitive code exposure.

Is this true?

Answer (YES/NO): NO